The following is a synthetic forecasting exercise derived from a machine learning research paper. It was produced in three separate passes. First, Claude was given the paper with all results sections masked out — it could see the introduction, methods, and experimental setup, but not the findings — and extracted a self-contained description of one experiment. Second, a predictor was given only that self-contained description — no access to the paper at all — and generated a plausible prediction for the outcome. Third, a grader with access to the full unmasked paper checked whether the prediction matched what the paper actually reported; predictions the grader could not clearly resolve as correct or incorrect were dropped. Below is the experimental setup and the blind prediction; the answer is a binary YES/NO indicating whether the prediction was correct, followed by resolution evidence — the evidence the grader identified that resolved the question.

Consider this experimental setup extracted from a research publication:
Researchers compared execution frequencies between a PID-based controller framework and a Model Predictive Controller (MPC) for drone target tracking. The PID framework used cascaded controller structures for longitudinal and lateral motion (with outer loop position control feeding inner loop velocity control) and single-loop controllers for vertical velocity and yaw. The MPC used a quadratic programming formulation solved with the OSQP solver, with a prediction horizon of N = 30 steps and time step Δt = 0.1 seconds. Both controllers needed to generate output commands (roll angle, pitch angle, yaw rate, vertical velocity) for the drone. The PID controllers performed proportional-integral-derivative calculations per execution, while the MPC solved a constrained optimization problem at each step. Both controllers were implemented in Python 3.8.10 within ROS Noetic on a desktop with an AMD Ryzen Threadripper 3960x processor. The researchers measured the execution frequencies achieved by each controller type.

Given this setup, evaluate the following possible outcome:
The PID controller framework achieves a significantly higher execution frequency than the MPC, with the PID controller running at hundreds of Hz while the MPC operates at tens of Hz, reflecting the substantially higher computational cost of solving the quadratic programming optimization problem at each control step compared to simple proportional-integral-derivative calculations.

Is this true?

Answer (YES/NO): NO